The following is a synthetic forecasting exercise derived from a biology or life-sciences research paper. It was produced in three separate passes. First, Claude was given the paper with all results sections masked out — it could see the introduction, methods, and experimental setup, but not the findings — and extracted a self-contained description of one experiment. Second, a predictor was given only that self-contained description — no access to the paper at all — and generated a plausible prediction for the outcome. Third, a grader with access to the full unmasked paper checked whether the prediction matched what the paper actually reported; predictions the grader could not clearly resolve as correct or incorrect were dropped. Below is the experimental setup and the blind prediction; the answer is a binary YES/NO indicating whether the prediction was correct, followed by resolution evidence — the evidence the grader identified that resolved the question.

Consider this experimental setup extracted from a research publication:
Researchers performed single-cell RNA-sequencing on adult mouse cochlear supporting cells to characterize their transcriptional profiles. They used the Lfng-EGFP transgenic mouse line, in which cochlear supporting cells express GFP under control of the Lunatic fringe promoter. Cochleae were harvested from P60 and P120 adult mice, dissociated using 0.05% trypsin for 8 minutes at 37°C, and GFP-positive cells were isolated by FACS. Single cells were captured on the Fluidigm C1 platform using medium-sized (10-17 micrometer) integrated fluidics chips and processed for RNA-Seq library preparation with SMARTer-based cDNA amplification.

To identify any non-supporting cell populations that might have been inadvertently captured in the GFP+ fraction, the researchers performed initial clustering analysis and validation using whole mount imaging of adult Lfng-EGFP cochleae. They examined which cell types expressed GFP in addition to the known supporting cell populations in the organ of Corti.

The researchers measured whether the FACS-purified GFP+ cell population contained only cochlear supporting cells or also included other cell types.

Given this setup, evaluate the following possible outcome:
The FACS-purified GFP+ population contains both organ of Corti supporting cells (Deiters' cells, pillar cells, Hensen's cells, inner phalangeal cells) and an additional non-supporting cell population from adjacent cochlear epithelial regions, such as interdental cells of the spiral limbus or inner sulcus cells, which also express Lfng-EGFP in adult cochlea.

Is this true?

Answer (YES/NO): NO